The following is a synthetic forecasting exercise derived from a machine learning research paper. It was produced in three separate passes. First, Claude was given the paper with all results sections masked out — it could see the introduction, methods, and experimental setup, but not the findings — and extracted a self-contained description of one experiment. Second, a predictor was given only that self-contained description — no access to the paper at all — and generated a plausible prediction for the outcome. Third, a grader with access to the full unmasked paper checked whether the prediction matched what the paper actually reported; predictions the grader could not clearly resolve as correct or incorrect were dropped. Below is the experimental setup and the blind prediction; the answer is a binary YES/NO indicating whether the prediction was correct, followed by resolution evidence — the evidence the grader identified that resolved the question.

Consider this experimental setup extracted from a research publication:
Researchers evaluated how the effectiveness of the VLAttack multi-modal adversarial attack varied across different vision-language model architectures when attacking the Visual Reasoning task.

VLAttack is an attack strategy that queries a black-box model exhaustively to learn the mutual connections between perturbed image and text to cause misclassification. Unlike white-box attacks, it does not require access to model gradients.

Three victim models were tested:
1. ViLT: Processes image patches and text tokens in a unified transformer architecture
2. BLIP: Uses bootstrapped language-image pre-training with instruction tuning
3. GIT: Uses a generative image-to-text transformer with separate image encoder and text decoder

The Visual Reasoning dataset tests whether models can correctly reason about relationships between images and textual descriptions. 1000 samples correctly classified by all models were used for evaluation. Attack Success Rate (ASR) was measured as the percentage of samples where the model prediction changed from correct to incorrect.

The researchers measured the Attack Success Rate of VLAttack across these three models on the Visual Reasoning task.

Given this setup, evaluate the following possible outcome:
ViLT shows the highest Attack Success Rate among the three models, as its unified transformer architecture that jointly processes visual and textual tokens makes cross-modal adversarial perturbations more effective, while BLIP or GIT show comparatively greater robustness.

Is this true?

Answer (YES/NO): YES